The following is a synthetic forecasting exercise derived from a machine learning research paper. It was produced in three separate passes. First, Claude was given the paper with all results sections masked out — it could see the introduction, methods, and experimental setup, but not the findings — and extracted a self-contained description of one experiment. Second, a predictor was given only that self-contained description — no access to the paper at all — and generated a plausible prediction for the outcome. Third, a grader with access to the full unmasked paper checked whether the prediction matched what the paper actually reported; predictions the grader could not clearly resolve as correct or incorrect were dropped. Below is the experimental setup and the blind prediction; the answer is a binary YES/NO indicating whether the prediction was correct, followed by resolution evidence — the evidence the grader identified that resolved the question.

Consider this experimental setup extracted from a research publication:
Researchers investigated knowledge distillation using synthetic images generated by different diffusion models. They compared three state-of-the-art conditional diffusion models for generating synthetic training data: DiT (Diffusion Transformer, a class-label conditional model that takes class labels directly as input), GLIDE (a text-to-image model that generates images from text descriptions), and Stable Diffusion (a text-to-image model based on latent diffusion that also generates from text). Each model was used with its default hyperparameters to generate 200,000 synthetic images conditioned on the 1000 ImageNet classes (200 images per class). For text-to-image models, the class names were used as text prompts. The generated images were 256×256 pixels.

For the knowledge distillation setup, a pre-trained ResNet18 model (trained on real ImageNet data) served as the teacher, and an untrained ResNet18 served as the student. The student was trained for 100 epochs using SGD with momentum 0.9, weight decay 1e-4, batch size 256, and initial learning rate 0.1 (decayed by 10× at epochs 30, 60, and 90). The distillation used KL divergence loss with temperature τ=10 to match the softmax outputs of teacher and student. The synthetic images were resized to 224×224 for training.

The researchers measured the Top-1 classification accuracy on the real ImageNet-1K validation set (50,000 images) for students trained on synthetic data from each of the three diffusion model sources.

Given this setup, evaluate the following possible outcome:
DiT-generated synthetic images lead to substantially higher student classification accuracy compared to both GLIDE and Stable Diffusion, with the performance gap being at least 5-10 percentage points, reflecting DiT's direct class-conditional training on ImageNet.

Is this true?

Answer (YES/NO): YES